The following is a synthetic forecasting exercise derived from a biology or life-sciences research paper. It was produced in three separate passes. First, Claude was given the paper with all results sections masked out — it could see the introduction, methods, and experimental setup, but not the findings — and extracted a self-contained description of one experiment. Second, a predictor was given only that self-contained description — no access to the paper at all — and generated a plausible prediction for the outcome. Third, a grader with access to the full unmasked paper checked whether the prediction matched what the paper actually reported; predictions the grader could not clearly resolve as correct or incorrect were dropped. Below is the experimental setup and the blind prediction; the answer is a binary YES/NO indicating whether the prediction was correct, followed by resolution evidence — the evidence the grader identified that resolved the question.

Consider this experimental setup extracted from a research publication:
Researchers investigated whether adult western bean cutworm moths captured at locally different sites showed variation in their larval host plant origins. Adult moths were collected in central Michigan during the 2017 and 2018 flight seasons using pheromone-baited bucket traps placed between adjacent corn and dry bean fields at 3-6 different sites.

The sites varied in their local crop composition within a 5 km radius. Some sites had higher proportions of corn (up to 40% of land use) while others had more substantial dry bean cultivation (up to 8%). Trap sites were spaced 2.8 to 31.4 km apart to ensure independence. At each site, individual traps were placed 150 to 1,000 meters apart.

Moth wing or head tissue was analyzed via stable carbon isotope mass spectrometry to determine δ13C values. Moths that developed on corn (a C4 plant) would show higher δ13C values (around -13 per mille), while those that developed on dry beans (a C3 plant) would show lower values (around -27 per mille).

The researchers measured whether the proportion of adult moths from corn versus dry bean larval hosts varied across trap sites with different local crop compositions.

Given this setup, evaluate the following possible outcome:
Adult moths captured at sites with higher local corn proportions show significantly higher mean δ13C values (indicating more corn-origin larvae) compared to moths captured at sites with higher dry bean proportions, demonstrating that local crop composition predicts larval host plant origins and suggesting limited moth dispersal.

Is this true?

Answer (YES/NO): NO